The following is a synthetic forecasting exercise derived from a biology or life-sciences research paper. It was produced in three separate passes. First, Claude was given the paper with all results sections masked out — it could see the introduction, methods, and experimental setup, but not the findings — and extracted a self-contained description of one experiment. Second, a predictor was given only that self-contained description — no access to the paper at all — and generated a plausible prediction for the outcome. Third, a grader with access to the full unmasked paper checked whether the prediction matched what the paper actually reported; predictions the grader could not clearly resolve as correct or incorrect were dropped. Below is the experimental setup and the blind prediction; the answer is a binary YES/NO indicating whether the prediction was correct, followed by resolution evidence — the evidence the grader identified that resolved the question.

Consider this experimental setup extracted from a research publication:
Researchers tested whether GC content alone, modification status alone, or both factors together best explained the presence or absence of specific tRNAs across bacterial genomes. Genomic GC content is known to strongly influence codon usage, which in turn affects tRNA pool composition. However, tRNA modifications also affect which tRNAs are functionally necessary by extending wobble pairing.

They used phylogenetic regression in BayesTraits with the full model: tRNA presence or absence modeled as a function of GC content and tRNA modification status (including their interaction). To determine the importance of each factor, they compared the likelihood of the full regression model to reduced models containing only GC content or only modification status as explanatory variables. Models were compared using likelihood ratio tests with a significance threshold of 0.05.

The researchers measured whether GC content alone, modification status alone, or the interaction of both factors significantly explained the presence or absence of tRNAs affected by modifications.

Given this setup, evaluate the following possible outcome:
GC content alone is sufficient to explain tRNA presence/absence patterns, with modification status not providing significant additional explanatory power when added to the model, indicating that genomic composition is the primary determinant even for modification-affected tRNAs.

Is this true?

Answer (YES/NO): NO